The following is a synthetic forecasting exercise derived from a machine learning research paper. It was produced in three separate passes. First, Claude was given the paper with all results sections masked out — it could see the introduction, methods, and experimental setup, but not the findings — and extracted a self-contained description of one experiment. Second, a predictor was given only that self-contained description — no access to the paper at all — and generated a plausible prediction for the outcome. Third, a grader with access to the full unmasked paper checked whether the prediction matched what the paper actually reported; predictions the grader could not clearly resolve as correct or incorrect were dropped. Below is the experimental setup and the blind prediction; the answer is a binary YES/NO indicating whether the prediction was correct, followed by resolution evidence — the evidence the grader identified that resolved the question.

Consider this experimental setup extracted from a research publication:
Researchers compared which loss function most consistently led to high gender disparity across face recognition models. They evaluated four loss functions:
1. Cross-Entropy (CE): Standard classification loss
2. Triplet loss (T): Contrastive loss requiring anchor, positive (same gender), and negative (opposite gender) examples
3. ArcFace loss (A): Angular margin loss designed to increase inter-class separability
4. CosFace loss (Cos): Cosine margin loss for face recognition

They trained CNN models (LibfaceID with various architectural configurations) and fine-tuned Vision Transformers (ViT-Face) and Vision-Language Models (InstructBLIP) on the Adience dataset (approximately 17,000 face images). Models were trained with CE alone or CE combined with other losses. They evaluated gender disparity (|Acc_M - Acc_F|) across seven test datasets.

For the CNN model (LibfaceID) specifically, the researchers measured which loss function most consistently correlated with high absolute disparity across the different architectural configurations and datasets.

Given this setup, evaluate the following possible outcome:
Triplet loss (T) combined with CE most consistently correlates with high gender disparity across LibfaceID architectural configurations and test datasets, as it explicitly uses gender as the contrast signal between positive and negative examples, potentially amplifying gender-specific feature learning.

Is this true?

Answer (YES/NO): YES